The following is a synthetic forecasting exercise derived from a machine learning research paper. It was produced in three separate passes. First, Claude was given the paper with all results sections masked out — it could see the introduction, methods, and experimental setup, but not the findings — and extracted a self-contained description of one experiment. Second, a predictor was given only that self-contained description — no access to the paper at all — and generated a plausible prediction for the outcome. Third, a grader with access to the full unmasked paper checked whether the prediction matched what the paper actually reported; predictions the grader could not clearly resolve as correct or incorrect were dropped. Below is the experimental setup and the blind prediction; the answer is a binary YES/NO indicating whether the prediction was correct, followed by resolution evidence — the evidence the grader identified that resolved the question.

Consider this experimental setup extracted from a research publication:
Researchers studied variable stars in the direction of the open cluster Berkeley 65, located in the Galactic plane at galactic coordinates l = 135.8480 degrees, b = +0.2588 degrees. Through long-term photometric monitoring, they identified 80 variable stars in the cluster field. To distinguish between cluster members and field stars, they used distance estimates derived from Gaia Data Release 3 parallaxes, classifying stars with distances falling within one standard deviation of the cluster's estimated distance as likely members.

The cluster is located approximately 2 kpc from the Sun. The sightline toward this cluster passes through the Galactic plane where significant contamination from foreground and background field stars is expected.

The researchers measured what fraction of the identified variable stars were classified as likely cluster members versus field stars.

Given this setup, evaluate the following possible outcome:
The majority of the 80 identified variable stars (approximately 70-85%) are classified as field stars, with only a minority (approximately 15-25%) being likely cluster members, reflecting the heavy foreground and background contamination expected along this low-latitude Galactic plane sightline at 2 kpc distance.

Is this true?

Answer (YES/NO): NO